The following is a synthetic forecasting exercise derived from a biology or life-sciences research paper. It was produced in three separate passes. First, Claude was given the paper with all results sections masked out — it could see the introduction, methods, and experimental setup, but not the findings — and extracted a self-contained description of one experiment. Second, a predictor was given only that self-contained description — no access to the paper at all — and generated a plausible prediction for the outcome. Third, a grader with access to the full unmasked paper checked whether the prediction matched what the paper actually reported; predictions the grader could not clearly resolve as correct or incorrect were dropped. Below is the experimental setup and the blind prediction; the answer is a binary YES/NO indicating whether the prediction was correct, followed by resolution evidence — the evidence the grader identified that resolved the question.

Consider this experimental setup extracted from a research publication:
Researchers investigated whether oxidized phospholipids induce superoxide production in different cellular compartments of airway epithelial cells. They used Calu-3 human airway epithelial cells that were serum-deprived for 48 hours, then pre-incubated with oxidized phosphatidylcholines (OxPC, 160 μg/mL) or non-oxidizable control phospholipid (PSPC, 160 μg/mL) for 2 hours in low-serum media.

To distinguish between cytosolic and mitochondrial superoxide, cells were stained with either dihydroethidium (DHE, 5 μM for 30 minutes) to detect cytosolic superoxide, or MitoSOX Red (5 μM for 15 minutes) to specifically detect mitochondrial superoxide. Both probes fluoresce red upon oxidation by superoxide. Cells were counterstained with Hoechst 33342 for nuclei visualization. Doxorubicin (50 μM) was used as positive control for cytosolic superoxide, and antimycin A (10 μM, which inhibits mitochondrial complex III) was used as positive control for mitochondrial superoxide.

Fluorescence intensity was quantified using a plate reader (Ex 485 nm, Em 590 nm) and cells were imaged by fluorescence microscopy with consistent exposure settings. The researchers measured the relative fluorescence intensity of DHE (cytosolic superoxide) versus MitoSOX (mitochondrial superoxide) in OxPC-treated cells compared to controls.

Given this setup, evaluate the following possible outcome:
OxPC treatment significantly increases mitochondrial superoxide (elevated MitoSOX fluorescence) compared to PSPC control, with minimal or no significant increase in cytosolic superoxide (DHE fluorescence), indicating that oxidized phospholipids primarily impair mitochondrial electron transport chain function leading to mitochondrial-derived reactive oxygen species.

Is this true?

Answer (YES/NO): NO